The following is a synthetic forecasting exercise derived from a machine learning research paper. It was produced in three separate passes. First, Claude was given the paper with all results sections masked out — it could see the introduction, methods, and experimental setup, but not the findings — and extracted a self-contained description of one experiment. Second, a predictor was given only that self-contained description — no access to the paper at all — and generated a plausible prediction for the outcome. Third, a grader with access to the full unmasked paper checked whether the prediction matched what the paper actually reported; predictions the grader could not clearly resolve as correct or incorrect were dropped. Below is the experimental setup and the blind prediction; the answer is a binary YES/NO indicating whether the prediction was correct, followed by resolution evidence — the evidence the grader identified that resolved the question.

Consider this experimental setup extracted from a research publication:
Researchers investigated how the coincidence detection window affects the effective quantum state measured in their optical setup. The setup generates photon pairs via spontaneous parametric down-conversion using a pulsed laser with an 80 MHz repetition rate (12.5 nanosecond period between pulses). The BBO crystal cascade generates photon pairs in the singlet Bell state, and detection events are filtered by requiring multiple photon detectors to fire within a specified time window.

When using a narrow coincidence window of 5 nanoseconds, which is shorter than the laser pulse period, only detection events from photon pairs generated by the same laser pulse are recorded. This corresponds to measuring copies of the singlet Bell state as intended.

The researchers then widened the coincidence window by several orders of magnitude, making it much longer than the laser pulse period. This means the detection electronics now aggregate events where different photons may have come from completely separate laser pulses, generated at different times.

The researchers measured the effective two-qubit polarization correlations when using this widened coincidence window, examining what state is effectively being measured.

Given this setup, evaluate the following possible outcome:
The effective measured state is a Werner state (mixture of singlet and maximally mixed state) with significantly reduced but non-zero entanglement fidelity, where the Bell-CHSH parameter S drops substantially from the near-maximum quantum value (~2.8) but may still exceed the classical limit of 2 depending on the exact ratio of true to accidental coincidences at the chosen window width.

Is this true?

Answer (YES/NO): NO